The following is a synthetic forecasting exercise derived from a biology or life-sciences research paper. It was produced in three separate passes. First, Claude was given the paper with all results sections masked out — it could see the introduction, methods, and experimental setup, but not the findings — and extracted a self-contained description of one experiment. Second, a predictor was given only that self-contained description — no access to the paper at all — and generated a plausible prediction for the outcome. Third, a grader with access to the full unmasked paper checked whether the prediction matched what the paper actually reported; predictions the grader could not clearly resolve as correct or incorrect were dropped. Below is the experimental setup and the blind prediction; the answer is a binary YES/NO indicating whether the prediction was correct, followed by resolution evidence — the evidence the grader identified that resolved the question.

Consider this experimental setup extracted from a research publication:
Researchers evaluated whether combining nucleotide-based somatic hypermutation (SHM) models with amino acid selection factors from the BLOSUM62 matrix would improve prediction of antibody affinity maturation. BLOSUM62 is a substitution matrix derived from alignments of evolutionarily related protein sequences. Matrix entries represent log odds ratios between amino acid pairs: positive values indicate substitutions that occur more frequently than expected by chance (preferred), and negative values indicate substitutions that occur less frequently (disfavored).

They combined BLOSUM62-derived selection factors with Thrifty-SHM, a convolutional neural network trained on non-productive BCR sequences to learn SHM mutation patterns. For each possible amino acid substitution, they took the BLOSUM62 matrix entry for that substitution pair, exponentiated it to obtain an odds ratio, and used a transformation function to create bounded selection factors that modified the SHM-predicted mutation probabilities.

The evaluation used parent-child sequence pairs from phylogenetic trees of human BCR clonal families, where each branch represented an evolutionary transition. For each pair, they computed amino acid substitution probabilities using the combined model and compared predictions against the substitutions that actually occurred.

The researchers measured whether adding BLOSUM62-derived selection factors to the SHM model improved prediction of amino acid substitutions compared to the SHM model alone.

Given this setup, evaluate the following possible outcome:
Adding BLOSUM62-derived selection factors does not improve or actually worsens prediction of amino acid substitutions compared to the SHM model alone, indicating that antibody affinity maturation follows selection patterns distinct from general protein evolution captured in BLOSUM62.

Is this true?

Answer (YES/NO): YES